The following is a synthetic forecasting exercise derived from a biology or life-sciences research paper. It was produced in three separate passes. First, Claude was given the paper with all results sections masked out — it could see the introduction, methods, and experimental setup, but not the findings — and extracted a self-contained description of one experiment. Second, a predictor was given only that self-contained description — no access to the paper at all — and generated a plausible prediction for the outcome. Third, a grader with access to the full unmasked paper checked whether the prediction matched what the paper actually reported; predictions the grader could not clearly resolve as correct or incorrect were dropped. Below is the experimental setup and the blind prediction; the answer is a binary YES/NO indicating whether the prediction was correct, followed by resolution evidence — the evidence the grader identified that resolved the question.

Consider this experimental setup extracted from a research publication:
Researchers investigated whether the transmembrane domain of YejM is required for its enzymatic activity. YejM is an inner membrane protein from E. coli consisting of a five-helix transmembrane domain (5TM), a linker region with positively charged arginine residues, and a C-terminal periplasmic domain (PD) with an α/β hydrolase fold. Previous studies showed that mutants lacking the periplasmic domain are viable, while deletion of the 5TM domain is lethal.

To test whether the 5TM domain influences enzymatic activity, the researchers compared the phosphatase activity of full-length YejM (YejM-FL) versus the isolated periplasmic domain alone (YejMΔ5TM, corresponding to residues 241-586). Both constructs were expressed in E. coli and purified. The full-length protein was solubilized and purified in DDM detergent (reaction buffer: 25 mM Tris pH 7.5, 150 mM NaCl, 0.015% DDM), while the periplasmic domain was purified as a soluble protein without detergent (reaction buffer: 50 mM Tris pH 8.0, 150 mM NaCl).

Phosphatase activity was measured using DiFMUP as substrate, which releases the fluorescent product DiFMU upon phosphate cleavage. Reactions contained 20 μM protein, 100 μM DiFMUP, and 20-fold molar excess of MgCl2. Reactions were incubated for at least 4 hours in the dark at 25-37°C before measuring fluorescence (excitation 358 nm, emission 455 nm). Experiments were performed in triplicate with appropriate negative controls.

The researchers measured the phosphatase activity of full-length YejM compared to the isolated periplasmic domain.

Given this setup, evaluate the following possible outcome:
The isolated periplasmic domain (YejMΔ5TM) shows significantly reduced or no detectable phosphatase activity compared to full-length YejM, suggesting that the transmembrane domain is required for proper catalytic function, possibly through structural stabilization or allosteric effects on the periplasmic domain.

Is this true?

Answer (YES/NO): YES